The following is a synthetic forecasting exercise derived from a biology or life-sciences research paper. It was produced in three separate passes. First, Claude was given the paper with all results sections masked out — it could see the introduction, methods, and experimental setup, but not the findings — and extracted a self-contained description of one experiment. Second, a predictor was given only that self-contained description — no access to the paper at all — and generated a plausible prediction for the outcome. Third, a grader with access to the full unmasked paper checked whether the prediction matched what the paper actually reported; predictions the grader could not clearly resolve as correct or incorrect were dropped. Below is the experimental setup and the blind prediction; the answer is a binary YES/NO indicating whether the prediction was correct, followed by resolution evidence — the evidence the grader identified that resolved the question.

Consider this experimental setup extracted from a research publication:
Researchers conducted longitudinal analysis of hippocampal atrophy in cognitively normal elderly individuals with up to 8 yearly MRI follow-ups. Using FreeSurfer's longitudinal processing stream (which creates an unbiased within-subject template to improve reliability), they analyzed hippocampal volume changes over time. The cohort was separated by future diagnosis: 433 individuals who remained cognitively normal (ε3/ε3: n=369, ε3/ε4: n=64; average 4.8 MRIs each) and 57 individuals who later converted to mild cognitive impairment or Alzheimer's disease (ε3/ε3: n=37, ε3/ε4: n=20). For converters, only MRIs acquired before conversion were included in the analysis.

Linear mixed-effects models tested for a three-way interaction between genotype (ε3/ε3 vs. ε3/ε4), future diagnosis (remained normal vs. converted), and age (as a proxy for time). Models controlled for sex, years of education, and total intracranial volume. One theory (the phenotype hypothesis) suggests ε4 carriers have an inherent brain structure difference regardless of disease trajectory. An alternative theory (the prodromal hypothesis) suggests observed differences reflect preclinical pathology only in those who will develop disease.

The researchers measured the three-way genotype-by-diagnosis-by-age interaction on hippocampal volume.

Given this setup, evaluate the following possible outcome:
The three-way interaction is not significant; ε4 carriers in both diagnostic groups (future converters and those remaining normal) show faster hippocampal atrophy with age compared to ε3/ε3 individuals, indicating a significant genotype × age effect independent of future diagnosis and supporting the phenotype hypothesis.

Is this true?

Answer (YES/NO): NO